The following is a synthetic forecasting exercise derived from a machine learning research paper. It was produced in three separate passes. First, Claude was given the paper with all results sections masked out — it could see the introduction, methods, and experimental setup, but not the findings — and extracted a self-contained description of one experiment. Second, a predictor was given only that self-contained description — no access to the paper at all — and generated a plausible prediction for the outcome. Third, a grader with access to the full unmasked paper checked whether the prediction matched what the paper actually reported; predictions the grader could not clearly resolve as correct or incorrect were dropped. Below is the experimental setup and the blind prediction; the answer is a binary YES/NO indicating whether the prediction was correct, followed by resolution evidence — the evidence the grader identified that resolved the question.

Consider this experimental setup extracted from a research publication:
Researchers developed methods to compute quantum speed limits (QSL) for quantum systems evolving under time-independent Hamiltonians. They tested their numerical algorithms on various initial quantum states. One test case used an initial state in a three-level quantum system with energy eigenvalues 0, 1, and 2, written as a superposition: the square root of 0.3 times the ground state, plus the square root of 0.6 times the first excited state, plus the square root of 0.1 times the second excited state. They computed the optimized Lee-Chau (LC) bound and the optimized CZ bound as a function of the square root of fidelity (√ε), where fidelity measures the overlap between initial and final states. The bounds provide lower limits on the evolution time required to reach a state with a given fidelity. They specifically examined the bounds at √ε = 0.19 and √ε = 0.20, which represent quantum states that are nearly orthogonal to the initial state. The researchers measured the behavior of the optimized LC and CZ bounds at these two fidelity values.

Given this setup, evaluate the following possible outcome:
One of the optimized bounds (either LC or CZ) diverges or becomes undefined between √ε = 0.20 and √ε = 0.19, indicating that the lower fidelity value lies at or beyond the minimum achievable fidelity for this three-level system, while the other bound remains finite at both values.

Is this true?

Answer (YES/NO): NO